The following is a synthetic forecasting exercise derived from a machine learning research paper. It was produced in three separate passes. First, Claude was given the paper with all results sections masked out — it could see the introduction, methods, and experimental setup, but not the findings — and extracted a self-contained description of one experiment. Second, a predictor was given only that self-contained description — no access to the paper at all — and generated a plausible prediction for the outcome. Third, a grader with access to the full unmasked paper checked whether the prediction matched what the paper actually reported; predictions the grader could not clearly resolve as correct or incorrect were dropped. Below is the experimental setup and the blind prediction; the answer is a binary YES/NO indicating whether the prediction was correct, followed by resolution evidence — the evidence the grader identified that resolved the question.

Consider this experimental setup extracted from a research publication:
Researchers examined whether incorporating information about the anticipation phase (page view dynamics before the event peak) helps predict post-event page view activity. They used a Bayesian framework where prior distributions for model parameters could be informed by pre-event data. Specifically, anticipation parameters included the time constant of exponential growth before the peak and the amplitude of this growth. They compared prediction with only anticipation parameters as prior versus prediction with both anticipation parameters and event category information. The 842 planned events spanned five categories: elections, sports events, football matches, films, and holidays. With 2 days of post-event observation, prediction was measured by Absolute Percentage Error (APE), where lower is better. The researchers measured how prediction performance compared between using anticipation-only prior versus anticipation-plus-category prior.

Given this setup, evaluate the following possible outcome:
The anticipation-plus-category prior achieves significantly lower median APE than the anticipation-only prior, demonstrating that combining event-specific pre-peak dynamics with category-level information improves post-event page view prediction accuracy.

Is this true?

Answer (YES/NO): YES